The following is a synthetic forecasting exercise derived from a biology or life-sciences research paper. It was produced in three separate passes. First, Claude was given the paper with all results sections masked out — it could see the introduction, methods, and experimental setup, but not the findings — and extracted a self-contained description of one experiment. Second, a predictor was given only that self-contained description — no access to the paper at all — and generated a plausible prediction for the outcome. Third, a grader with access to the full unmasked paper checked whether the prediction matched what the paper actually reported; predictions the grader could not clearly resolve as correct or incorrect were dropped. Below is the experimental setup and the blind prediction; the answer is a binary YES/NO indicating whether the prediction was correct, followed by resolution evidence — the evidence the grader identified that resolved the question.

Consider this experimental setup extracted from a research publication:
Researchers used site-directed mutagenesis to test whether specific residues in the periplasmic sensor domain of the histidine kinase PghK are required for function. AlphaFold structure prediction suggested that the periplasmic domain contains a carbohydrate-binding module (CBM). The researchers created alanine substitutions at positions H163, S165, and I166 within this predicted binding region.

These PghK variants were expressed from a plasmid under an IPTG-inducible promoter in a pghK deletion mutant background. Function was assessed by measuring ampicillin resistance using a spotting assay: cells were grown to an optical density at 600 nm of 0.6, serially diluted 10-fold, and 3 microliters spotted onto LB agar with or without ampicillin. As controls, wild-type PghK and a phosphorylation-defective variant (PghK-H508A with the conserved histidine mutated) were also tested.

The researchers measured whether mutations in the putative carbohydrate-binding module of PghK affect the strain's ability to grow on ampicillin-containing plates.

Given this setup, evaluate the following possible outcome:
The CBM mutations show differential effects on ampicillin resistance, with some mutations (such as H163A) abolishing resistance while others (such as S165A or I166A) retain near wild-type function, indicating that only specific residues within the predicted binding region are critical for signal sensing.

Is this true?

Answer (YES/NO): NO